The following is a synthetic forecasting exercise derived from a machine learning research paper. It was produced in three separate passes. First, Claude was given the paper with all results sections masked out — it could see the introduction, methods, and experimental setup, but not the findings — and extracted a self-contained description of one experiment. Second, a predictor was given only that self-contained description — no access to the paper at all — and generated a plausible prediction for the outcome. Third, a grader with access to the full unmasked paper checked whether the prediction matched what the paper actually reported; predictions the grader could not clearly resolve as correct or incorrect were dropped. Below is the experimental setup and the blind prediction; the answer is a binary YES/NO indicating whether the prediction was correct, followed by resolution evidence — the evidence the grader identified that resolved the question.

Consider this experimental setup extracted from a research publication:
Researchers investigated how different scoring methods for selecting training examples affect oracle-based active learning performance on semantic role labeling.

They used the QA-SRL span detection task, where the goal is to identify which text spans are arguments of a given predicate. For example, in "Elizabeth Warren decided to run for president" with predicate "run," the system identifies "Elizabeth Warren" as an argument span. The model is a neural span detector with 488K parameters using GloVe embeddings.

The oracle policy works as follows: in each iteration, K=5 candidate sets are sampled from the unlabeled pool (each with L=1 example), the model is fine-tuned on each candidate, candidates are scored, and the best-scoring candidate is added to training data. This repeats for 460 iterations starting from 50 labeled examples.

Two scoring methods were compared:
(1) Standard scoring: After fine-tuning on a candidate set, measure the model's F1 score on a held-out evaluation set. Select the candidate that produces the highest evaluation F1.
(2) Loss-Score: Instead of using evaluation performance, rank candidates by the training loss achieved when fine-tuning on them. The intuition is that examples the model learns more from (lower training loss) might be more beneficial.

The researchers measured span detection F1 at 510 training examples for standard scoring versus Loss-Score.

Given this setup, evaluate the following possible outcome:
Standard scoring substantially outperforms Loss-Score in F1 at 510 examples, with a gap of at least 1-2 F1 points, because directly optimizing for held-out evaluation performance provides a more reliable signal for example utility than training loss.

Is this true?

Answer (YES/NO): YES